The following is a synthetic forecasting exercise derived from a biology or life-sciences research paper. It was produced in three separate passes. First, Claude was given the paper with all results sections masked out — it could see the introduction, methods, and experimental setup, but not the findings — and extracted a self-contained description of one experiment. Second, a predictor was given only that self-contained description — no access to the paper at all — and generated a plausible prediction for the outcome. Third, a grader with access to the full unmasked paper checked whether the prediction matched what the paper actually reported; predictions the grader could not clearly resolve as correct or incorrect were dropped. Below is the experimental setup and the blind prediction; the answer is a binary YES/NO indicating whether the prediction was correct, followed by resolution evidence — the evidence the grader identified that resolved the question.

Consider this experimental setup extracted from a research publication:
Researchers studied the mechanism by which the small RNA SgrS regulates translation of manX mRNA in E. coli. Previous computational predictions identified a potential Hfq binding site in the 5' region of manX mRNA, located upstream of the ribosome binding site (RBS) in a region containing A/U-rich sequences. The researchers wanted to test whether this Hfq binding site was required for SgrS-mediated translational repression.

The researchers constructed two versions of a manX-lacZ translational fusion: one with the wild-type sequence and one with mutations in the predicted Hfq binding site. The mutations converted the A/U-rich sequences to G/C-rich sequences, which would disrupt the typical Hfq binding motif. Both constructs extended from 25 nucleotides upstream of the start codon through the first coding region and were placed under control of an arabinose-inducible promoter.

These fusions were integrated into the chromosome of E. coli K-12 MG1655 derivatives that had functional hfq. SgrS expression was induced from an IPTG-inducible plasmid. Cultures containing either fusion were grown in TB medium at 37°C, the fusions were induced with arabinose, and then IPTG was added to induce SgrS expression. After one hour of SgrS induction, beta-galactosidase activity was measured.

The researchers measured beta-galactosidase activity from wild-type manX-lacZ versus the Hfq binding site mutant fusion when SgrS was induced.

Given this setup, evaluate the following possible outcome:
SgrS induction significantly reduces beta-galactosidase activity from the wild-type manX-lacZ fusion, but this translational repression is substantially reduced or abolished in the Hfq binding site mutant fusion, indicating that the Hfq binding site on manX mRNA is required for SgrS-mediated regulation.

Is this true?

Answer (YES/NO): YES